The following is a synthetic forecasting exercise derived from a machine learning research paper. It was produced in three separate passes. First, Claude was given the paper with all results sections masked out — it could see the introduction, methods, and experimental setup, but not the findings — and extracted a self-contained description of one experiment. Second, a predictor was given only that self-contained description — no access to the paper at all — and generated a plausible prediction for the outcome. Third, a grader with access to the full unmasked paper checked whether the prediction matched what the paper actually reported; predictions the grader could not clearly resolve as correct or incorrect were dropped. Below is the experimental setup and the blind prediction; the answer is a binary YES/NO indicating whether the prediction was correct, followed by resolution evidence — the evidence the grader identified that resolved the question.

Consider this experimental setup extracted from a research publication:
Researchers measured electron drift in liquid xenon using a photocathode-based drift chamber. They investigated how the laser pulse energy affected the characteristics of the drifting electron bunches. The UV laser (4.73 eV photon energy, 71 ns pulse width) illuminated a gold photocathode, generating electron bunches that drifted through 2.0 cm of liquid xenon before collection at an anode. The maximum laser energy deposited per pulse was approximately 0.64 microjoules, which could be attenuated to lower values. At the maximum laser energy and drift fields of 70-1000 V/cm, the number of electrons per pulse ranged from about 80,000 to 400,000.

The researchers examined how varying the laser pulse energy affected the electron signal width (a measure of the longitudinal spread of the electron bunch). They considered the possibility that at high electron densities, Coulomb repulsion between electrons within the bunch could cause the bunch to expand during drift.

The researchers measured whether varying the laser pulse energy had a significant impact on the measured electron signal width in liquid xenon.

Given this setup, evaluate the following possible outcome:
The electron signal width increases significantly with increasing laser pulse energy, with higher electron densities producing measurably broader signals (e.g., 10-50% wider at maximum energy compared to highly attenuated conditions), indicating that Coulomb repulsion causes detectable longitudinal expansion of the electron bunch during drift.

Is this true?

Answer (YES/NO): YES